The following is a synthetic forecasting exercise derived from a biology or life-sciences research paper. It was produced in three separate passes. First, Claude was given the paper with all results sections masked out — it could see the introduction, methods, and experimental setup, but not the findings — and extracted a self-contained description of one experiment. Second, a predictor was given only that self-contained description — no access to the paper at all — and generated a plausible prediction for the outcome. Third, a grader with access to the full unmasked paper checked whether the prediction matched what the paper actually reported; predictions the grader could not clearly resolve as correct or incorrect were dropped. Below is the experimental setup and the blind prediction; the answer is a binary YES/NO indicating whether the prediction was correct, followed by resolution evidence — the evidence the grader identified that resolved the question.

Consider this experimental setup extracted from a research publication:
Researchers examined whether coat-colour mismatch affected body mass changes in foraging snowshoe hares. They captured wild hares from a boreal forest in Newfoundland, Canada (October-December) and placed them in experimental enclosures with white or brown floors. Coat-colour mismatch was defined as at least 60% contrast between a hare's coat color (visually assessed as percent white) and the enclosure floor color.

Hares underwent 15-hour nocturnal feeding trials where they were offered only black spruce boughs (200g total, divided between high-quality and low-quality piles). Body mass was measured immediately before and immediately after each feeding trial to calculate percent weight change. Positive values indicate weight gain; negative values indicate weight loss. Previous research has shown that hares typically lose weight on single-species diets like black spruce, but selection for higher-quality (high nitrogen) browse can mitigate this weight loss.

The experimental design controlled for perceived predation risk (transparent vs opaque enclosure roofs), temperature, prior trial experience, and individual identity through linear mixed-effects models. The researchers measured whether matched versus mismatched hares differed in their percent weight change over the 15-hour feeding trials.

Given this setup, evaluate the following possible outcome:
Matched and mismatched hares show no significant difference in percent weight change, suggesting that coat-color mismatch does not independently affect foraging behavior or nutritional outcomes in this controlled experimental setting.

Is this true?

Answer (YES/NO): NO